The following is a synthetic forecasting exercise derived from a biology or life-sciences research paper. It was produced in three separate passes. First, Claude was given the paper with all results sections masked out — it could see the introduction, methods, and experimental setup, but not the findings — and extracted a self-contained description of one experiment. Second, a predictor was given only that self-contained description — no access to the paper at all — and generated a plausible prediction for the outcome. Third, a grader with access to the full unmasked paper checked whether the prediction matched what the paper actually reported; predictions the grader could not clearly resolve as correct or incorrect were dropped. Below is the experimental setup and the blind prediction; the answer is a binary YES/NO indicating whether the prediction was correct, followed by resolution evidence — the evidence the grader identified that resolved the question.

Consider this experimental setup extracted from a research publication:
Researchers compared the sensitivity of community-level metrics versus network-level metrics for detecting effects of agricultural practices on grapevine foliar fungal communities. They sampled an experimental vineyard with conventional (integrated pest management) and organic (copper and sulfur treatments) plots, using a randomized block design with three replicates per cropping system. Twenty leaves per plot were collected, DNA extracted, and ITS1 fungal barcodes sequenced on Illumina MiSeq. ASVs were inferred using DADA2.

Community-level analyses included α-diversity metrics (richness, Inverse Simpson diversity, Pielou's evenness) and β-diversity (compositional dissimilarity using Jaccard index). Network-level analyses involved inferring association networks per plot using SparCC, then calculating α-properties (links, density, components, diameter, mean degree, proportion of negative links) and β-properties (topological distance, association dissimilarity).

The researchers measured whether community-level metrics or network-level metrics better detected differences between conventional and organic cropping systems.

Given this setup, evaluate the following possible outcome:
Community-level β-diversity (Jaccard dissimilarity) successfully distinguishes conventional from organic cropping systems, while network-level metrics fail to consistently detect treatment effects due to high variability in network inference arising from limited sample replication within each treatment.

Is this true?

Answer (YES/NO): NO